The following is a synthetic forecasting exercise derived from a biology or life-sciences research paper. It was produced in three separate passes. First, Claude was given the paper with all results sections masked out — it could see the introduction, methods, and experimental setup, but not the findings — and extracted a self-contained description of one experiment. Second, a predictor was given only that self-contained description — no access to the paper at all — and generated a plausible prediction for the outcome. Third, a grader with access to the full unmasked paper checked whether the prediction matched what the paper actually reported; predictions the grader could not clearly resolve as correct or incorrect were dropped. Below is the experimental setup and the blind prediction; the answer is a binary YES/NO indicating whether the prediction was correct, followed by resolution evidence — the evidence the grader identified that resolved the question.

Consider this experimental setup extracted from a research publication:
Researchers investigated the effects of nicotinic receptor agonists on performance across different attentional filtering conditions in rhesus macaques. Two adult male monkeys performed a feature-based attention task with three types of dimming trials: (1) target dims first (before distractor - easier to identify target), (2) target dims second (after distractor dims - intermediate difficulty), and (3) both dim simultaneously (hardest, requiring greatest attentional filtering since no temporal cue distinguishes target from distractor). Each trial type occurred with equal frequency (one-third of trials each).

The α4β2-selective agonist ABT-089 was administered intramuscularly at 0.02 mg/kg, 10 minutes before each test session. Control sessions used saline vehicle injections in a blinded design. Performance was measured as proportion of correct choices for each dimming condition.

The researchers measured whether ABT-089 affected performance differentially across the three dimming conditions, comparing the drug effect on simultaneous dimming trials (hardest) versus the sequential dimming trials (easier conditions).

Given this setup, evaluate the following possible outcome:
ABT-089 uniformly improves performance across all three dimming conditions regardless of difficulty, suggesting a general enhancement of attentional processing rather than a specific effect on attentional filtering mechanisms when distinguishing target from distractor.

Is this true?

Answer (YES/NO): NO